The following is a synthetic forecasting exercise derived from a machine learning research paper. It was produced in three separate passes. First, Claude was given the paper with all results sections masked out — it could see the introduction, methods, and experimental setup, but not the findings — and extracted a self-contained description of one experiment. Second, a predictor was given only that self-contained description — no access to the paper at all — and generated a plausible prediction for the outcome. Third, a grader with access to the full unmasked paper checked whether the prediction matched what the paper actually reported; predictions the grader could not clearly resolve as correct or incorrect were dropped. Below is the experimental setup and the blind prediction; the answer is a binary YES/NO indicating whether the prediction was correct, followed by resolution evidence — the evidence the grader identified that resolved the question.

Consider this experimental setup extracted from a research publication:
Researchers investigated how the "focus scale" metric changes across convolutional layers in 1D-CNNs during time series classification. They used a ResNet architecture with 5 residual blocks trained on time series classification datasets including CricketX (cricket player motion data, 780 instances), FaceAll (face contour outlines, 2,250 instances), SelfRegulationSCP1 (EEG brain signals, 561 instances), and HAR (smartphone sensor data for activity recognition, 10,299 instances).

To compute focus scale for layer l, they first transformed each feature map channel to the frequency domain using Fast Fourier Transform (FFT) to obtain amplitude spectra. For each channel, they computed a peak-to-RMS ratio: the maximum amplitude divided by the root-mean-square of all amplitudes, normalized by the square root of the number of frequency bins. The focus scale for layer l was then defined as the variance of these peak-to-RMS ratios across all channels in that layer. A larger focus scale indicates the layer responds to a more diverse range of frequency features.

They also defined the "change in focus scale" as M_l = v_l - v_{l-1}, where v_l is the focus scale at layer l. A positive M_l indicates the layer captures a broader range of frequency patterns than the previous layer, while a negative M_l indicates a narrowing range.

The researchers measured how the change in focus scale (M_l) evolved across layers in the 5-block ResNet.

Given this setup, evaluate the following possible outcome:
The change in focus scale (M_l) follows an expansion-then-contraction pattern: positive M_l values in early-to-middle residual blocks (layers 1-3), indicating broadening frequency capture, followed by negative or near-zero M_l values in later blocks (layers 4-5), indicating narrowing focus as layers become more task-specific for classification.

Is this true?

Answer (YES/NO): NO